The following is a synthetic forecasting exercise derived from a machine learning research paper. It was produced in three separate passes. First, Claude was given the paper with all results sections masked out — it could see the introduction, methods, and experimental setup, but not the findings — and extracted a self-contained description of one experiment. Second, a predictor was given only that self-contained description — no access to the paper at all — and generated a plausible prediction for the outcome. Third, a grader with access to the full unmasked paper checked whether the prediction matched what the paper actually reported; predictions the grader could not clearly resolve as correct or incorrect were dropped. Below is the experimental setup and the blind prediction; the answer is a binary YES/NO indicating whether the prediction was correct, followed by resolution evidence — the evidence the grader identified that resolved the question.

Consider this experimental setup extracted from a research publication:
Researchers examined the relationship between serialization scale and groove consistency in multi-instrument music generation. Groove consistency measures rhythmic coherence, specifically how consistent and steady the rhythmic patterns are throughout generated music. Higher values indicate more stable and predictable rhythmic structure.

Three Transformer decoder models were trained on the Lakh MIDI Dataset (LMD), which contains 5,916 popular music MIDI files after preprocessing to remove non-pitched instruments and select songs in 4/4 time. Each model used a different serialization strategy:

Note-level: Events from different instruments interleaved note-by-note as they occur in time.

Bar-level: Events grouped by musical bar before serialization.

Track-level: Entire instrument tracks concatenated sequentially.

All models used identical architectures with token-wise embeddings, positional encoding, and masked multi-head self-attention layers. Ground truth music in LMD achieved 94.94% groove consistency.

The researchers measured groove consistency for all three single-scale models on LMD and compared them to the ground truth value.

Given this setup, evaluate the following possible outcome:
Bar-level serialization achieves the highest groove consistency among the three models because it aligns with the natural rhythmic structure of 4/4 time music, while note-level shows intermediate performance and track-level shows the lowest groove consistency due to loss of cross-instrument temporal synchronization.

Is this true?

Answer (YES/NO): NO